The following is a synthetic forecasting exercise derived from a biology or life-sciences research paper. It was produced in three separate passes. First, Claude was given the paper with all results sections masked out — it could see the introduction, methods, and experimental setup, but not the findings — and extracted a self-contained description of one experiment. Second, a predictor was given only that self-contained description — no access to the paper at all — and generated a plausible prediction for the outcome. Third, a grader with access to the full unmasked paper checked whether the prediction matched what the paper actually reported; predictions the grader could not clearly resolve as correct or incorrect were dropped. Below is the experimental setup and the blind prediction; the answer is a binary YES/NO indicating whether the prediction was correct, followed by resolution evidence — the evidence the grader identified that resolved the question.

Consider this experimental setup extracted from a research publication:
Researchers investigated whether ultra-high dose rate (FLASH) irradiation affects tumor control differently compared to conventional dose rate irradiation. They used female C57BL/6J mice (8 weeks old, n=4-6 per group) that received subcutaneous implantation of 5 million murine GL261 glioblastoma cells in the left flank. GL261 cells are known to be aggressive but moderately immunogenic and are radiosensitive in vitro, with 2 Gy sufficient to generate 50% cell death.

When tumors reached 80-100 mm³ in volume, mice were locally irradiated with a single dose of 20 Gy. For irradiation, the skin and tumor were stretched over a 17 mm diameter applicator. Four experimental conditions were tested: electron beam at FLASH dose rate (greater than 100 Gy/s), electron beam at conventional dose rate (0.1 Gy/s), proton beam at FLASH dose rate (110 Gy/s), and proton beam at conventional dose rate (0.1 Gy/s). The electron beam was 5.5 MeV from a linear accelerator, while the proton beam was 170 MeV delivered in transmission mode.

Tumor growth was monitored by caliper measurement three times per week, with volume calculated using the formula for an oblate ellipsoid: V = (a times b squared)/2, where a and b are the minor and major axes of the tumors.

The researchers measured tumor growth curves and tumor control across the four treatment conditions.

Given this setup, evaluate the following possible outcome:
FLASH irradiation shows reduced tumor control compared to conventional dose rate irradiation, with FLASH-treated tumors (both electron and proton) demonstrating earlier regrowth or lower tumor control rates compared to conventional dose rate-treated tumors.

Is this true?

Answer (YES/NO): NO